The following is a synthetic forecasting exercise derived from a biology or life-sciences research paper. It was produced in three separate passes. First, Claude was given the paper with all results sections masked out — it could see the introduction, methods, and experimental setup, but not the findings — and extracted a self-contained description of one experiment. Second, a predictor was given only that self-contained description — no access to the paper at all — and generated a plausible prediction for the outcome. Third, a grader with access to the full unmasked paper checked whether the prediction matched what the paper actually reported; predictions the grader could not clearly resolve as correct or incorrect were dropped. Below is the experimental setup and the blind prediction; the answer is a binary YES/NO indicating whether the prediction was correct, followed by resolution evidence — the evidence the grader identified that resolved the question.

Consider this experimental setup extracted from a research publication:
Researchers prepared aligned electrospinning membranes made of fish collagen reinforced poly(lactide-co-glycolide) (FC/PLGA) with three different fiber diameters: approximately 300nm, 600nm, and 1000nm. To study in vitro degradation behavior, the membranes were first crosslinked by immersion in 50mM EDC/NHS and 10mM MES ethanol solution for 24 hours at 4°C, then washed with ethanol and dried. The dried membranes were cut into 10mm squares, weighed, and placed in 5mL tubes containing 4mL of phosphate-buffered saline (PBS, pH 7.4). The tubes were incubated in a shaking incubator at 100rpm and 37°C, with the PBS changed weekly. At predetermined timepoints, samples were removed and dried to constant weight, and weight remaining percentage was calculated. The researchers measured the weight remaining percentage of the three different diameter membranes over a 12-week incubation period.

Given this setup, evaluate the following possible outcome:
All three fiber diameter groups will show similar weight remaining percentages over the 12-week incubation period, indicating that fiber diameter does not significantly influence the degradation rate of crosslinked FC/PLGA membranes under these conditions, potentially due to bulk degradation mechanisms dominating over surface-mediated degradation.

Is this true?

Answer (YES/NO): NO